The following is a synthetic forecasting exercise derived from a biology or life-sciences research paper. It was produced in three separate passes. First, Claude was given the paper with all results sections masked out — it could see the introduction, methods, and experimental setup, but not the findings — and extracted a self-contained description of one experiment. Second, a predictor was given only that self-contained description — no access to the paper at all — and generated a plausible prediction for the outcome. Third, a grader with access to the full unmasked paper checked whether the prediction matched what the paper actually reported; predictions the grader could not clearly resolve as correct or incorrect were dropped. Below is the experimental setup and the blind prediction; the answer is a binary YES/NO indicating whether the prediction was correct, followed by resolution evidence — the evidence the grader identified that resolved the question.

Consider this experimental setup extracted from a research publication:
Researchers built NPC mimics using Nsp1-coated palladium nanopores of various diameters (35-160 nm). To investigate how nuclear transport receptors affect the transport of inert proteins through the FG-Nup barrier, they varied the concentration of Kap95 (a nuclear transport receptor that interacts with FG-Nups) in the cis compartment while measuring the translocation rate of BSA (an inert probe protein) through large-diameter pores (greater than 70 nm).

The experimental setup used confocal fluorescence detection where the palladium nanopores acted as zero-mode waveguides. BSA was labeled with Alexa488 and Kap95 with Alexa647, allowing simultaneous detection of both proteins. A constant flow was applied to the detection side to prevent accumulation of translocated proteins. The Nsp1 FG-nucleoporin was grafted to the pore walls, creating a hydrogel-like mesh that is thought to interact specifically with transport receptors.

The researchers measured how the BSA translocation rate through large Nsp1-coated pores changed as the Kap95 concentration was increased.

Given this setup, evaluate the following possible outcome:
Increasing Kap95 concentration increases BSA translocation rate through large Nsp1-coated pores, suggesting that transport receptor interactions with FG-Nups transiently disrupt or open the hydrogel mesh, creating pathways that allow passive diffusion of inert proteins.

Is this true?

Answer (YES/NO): YES